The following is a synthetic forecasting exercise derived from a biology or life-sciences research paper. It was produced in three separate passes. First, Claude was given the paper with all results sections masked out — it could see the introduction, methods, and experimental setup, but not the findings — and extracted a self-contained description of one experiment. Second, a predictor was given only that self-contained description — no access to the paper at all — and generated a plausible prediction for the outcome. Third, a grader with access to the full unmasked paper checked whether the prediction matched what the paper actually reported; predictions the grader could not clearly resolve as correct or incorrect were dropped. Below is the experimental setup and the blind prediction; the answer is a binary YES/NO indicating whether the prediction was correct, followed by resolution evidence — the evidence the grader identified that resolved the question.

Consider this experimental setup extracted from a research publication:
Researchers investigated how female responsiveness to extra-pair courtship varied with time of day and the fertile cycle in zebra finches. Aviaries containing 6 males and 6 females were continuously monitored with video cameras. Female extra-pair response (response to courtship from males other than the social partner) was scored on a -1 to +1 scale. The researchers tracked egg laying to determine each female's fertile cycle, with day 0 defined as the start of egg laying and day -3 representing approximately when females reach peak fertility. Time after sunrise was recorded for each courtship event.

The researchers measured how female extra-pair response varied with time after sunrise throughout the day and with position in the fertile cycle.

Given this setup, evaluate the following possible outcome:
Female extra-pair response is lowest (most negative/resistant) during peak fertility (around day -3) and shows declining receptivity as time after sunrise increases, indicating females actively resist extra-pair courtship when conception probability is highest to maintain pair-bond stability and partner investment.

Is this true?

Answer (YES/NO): NO